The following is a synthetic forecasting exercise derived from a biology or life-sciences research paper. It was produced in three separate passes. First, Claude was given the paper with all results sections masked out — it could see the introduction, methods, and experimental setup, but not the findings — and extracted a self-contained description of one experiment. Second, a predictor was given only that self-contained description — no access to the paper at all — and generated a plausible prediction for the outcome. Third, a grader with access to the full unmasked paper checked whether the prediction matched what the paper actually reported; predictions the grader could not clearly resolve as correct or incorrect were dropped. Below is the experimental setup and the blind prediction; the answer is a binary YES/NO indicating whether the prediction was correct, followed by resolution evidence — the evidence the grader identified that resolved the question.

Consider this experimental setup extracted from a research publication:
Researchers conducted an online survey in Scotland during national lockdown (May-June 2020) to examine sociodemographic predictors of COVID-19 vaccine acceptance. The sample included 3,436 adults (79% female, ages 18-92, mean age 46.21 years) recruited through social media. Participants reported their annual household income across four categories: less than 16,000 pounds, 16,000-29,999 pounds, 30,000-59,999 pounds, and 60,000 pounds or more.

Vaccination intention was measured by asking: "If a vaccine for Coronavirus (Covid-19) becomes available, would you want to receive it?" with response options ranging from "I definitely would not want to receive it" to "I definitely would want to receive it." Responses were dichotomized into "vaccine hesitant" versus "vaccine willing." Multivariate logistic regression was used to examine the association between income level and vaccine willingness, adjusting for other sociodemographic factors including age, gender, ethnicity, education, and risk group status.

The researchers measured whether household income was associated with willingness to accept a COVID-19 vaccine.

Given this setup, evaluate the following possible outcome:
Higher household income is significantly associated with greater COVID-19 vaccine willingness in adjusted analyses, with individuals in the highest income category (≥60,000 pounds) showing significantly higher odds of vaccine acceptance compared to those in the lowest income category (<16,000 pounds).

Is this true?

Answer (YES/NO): YES